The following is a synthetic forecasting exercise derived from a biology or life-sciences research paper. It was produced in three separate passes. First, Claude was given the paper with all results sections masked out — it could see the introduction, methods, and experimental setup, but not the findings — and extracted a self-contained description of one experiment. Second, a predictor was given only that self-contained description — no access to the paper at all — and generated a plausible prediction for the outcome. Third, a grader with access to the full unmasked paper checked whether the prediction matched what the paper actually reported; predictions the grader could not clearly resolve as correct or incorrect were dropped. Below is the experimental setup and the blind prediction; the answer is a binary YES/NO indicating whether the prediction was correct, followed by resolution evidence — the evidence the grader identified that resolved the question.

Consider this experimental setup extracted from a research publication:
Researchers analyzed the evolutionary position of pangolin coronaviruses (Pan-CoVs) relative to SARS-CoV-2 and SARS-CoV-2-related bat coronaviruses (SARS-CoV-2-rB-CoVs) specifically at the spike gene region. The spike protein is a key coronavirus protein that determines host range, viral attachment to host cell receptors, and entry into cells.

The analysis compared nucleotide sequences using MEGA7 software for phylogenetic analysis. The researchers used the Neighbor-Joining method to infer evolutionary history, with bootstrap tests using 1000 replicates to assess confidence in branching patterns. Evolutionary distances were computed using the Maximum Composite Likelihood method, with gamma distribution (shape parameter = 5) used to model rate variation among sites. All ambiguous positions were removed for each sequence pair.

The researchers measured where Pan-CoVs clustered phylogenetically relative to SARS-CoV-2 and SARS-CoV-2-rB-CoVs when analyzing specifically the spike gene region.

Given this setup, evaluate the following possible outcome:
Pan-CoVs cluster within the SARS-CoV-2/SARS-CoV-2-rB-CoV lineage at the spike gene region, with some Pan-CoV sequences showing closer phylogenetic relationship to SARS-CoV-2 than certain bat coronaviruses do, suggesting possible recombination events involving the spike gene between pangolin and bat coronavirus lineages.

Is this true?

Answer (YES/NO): NO